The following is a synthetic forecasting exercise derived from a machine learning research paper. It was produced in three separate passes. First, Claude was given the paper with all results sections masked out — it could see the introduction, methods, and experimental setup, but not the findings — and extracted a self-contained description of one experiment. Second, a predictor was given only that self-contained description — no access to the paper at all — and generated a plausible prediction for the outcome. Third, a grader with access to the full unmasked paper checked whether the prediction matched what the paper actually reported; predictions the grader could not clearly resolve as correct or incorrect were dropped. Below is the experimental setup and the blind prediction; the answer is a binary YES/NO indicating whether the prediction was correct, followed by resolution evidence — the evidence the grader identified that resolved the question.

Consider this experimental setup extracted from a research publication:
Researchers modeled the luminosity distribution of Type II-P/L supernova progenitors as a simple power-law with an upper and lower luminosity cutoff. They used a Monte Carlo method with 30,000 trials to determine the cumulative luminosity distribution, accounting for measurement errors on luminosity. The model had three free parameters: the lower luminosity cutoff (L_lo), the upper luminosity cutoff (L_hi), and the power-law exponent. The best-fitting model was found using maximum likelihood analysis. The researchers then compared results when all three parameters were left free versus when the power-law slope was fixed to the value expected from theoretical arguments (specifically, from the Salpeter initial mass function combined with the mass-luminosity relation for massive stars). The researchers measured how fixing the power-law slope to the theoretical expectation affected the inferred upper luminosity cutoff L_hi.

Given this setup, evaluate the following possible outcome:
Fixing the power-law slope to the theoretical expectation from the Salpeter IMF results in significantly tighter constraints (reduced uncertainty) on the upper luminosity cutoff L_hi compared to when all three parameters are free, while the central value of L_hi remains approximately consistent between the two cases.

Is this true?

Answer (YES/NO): NO